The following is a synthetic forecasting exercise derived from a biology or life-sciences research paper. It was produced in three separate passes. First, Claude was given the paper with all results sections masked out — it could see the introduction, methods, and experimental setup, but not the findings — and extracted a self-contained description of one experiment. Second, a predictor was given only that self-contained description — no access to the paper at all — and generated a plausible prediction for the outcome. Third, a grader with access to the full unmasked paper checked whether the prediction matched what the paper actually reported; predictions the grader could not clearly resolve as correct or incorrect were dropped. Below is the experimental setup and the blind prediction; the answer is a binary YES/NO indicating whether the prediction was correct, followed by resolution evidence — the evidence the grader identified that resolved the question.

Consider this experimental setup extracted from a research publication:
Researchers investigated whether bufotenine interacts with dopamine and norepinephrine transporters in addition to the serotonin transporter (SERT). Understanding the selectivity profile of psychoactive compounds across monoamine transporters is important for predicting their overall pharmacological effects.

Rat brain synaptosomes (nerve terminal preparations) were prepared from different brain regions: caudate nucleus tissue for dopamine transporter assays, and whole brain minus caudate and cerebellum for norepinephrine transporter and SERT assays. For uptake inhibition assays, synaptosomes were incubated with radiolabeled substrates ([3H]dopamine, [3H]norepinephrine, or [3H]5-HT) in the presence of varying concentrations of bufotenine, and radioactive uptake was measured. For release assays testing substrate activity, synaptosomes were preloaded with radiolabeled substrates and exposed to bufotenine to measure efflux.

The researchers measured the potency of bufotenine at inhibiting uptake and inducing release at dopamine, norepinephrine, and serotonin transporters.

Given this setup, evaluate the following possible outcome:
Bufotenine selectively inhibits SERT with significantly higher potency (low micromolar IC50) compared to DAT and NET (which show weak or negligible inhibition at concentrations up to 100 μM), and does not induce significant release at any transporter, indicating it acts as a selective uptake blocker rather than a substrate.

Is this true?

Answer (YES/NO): NO